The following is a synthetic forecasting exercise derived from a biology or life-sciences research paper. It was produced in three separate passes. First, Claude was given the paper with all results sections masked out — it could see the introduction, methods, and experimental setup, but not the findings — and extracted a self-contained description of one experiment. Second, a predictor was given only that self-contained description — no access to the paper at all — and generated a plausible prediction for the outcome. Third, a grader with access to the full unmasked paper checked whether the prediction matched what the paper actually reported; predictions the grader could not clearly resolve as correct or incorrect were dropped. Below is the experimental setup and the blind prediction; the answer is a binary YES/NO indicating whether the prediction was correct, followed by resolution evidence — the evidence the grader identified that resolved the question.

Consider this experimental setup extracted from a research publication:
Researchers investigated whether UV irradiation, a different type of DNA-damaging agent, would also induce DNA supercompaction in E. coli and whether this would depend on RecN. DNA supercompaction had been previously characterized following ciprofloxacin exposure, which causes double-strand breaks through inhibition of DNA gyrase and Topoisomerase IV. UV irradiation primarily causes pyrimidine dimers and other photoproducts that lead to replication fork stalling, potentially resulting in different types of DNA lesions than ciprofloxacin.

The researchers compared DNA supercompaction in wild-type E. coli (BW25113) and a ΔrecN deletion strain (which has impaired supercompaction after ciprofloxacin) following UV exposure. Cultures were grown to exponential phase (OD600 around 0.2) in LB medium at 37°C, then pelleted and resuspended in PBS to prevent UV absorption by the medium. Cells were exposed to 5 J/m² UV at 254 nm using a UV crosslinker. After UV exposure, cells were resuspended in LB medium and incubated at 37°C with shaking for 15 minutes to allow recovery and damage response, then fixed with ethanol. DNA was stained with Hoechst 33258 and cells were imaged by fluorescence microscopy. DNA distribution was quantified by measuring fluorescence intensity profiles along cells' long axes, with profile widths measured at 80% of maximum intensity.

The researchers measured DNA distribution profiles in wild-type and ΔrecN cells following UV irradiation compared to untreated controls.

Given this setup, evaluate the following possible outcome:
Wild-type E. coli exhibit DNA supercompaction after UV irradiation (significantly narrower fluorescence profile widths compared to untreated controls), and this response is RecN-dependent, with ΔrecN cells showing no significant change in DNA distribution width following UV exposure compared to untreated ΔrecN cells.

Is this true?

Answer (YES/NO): YES